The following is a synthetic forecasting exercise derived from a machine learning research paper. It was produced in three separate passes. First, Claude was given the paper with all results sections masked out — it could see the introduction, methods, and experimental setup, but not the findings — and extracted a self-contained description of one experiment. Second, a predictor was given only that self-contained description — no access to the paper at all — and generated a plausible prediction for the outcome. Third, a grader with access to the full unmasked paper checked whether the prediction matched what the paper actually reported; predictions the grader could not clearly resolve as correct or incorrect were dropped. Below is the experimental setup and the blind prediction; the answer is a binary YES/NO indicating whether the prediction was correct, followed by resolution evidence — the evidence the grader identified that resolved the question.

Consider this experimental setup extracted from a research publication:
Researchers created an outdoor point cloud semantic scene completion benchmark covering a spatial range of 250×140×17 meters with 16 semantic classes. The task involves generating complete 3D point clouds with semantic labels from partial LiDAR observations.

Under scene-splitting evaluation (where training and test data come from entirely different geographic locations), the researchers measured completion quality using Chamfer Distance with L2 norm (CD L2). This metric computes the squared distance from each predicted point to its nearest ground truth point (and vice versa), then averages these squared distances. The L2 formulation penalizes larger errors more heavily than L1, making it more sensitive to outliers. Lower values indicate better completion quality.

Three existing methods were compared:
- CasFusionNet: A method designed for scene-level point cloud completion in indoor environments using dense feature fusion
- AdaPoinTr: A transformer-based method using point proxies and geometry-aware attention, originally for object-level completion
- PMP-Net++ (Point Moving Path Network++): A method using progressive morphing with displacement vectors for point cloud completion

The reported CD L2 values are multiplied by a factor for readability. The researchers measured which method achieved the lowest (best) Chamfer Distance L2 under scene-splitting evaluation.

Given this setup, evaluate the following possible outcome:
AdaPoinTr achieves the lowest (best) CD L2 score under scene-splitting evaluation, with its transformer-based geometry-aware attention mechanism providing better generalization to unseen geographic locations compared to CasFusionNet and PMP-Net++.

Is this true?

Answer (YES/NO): YES